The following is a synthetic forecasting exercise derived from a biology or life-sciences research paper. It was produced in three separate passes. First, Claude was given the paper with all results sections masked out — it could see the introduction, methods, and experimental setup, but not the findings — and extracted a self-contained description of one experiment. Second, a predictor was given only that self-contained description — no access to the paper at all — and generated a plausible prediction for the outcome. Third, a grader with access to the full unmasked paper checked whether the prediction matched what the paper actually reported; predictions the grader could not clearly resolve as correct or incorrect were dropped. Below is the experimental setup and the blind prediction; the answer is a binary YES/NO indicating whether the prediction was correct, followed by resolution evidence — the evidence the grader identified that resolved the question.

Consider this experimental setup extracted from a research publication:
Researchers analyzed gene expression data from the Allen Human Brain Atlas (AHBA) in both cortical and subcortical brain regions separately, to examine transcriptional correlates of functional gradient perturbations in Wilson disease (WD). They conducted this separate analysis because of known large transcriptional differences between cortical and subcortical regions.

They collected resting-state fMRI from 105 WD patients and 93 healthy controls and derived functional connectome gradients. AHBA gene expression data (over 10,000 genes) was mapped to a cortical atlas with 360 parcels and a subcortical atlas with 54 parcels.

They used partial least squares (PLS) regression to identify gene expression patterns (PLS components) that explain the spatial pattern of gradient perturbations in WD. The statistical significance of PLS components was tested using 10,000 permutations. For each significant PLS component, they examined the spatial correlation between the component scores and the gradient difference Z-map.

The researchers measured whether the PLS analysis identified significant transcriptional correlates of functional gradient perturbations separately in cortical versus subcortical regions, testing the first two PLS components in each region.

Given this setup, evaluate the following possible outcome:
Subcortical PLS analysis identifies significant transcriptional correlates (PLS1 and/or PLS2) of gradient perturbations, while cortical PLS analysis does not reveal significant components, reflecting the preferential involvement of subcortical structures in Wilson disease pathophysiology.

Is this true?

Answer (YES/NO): NO